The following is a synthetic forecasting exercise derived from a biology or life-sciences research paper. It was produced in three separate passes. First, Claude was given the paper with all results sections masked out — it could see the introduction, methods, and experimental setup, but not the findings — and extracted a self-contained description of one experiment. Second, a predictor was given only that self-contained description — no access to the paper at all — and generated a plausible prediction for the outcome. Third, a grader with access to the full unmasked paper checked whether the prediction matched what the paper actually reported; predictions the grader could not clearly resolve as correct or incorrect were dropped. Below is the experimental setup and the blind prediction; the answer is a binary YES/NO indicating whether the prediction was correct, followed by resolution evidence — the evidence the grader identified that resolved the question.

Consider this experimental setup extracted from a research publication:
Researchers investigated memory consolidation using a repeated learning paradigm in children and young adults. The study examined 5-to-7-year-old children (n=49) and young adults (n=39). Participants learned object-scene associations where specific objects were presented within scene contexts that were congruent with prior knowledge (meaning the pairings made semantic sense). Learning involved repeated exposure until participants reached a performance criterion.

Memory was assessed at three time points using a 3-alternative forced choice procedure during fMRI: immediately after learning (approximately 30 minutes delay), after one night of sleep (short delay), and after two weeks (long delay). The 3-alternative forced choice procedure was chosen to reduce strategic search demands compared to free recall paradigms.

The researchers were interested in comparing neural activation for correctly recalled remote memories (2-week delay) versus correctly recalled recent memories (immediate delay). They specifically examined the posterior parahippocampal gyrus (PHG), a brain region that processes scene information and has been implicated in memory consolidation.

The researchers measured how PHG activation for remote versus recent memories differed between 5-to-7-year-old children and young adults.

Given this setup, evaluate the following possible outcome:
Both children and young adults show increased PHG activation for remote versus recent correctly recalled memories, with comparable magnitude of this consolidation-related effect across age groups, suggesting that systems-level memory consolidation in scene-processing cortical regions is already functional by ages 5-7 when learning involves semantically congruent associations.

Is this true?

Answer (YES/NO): NO